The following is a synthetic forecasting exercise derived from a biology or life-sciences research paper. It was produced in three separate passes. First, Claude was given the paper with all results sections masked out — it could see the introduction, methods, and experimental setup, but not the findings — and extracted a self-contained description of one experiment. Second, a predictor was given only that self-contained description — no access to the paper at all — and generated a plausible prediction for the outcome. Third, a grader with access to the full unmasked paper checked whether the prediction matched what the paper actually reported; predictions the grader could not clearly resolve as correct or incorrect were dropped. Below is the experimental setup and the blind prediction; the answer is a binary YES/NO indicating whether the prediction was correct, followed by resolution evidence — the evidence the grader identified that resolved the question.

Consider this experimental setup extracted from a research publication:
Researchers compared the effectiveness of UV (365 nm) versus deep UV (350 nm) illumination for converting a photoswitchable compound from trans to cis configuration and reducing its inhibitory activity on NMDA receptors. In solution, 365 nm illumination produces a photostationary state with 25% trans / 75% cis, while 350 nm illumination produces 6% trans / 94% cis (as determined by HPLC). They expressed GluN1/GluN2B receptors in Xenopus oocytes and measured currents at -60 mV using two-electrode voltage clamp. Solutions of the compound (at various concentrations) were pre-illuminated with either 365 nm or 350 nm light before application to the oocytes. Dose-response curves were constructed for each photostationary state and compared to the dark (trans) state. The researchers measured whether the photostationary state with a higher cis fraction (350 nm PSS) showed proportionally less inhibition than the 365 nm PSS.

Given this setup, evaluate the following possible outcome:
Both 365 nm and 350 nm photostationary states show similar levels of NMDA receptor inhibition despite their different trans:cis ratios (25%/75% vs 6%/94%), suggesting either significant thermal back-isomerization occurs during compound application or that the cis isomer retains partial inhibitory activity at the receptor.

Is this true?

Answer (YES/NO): NO